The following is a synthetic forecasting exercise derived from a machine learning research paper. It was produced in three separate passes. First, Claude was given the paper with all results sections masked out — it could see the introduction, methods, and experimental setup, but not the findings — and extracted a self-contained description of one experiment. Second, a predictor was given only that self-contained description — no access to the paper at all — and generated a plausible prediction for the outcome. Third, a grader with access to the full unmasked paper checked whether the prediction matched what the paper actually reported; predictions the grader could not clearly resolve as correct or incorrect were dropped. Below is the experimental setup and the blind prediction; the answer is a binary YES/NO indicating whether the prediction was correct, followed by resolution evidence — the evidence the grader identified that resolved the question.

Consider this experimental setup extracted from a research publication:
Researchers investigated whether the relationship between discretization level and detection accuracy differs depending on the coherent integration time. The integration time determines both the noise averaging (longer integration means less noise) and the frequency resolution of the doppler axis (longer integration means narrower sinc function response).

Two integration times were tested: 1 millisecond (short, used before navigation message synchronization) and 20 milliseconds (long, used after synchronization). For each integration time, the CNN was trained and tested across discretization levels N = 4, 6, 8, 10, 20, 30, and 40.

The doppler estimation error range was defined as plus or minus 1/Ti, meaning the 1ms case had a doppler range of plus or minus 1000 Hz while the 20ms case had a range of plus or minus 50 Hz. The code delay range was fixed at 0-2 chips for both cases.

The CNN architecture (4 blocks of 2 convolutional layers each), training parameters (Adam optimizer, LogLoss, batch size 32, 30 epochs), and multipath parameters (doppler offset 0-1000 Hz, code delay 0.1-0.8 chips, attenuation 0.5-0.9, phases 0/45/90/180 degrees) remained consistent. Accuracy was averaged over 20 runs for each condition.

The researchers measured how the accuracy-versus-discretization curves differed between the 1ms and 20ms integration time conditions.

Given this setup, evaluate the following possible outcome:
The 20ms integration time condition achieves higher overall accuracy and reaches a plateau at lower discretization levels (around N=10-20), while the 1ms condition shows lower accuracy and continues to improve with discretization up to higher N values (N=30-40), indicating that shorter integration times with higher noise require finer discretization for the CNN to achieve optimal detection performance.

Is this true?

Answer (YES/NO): NO